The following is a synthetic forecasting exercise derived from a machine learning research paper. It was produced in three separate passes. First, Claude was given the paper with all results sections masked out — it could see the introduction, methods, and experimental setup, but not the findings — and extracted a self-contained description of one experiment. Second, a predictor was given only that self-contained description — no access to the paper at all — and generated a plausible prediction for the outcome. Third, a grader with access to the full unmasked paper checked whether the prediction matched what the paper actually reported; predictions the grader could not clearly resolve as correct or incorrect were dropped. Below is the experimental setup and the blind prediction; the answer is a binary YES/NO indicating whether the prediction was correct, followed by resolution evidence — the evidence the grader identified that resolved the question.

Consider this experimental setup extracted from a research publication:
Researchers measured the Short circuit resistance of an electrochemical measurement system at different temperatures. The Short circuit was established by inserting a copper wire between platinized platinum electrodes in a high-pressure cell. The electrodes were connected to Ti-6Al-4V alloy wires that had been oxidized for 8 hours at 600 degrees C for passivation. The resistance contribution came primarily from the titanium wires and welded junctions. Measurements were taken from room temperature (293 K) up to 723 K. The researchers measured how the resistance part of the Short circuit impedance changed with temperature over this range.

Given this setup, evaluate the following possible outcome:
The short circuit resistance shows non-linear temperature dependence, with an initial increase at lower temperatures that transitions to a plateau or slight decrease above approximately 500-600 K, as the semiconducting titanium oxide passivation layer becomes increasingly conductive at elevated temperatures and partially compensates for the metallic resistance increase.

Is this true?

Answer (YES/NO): NO